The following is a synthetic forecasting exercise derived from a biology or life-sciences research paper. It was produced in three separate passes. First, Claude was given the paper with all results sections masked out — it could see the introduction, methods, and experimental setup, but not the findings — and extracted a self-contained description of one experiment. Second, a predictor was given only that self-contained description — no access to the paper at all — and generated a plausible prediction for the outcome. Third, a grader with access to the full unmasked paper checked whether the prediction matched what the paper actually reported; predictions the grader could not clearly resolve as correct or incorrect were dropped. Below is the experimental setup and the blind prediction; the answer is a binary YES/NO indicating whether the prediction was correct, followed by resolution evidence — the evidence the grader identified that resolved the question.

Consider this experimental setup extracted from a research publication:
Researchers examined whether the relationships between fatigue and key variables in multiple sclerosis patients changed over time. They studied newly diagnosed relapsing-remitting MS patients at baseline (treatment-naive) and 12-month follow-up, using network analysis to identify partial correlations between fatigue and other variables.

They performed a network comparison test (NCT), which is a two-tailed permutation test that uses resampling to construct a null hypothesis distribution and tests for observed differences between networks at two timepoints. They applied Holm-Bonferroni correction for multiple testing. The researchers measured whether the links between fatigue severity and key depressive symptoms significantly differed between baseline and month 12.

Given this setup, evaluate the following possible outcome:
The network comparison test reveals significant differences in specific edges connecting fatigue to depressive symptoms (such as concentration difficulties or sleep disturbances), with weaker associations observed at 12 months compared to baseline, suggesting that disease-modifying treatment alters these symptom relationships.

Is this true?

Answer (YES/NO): NO